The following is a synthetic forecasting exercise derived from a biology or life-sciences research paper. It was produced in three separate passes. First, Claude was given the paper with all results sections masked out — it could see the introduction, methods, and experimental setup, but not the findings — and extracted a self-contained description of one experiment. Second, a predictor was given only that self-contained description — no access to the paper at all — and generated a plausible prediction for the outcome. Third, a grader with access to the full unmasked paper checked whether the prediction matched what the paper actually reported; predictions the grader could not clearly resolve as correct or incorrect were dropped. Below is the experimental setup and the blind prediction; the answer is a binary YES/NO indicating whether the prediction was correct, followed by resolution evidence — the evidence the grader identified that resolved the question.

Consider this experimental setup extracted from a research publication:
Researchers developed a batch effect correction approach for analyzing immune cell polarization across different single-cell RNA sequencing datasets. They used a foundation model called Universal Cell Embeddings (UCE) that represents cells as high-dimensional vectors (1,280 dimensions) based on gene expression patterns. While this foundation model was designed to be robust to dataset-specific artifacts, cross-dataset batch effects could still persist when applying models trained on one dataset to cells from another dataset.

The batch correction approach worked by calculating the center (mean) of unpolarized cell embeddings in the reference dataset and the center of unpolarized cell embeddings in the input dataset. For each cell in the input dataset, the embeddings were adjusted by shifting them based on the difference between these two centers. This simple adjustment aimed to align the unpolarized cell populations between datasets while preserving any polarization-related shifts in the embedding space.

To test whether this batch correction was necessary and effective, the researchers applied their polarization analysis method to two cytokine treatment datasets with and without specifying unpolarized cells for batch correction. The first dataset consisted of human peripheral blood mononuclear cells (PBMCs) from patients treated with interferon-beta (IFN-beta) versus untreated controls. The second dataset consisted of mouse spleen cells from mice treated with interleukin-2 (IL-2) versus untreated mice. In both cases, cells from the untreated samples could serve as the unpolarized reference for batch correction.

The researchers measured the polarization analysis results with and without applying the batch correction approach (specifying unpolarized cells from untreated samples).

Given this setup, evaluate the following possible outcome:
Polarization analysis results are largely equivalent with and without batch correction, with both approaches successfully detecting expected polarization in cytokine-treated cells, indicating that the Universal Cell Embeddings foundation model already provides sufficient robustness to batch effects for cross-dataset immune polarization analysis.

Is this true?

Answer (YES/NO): YES